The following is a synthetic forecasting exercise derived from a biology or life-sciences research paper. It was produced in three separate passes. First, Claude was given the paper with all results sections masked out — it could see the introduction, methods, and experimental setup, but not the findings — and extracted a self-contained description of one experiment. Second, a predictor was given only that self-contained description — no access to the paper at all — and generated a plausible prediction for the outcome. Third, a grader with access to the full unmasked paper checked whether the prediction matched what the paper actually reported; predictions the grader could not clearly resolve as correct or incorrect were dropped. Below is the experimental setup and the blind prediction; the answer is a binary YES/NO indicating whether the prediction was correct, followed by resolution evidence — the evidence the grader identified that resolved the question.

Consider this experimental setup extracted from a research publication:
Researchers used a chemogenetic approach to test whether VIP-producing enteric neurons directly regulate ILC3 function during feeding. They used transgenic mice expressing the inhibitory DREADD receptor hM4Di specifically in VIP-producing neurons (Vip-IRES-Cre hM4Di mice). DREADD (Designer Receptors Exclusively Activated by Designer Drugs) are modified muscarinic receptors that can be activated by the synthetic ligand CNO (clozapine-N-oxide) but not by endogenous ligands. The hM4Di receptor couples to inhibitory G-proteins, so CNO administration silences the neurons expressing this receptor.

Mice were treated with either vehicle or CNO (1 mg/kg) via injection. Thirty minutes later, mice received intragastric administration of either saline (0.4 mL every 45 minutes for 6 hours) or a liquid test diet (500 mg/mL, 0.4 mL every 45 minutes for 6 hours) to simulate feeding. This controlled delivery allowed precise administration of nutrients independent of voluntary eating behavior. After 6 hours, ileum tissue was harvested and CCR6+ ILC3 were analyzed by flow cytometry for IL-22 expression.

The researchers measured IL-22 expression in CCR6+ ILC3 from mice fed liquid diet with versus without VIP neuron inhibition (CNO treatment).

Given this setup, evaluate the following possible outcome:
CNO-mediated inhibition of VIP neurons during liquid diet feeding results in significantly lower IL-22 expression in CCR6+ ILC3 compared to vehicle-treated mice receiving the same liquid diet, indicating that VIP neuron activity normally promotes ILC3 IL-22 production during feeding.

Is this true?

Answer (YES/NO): NO